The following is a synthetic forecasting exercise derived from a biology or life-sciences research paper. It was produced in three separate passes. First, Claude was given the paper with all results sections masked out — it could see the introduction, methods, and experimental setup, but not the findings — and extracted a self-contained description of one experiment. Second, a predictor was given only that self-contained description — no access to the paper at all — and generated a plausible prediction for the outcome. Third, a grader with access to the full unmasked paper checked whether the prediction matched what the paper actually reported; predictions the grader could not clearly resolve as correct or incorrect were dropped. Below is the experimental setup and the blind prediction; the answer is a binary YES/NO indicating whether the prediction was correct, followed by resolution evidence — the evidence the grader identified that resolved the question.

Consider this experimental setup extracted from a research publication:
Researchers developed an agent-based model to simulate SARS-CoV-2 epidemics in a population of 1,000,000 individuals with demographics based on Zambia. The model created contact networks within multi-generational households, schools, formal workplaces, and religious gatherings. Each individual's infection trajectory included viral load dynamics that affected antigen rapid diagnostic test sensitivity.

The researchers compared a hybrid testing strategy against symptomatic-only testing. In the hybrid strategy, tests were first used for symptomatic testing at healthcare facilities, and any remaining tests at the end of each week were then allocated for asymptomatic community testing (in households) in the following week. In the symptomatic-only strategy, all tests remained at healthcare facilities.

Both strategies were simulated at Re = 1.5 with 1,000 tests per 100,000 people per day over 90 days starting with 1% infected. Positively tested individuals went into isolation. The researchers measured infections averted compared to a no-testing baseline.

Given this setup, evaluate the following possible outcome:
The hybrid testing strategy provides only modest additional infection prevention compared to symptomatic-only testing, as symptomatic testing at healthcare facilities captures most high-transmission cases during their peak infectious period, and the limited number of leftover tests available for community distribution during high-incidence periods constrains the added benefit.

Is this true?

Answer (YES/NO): YES